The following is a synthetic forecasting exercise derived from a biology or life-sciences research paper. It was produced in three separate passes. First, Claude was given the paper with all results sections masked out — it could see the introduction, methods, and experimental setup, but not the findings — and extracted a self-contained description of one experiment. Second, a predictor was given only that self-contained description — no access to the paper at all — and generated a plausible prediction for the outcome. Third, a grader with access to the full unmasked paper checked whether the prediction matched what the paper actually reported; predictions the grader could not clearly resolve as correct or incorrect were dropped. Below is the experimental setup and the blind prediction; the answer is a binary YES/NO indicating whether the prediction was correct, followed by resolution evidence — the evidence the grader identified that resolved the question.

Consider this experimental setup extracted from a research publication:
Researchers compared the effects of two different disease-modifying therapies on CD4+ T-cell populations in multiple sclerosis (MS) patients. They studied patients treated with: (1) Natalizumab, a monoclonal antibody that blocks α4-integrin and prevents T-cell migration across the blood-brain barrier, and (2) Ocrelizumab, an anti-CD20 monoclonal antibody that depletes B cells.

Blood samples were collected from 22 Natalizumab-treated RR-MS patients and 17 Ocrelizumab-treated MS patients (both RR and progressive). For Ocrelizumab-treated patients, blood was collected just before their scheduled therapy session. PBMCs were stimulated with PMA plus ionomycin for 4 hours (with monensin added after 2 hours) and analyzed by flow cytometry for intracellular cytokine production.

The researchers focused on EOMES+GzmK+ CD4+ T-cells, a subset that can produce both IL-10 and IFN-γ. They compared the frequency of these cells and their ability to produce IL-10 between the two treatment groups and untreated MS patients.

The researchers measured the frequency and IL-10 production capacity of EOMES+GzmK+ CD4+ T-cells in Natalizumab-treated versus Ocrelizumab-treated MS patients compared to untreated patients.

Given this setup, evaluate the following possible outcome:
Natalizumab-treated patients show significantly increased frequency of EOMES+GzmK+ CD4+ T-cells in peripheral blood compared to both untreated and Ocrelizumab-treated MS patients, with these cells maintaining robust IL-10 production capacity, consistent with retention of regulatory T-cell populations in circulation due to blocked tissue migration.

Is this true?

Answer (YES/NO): NO